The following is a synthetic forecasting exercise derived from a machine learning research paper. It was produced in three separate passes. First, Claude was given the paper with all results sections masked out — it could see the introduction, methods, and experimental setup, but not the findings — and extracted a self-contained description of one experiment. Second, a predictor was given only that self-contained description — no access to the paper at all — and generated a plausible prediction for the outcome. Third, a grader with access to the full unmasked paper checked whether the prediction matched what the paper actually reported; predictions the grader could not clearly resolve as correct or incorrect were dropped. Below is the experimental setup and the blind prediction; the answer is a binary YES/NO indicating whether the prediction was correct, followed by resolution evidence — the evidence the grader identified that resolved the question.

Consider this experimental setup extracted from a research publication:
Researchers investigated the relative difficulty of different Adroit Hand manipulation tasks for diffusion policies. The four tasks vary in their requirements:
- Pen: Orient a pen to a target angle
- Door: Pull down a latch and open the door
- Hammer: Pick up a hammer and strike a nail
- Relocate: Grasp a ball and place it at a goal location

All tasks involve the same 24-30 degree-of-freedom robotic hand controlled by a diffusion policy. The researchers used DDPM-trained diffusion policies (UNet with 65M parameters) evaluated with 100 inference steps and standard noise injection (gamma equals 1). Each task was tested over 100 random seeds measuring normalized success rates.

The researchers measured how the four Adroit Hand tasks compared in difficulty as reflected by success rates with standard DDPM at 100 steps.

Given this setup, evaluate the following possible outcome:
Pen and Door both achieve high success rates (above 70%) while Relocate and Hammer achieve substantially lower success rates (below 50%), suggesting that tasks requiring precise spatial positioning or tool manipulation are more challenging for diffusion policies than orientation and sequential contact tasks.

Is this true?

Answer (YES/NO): NO